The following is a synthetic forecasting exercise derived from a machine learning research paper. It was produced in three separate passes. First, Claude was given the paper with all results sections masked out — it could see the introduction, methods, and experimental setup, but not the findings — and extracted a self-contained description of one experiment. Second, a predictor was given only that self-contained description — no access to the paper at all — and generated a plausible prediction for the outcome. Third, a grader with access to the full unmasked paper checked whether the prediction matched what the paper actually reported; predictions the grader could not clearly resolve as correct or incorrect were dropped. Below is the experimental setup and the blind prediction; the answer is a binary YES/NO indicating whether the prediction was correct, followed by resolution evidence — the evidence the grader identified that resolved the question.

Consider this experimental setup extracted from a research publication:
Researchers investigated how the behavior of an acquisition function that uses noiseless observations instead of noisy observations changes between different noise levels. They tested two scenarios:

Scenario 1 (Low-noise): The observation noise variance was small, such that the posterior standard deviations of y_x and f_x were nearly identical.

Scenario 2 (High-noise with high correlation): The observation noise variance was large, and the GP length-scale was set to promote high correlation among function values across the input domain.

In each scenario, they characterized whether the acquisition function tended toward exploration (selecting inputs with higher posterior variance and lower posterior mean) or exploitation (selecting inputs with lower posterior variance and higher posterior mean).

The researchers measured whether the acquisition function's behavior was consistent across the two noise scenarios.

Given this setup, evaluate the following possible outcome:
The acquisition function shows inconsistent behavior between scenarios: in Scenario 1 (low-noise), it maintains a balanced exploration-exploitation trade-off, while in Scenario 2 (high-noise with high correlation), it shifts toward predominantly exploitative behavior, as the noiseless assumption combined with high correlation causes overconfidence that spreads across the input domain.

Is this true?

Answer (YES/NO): NO